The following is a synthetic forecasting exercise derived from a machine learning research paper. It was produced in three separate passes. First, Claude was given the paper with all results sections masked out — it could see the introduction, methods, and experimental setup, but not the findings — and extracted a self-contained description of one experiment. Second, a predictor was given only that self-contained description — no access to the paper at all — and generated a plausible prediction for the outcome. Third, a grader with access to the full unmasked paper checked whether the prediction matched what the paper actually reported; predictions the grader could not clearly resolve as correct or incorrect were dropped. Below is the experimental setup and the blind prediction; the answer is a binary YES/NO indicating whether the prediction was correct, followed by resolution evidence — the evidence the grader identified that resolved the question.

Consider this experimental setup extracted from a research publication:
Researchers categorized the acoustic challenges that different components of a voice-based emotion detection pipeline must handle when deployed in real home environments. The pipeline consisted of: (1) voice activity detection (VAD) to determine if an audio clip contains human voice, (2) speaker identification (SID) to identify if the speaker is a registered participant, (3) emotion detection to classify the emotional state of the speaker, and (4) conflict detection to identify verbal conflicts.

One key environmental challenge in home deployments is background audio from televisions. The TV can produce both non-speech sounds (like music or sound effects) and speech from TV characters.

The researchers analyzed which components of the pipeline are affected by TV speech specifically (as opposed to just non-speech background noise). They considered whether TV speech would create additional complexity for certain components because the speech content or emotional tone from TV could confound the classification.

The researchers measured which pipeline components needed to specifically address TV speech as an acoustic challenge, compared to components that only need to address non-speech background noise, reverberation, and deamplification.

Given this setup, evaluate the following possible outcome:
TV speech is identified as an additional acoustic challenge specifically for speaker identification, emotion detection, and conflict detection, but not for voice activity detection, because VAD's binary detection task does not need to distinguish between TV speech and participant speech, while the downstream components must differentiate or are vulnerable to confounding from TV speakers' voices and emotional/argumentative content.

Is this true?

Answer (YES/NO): YES